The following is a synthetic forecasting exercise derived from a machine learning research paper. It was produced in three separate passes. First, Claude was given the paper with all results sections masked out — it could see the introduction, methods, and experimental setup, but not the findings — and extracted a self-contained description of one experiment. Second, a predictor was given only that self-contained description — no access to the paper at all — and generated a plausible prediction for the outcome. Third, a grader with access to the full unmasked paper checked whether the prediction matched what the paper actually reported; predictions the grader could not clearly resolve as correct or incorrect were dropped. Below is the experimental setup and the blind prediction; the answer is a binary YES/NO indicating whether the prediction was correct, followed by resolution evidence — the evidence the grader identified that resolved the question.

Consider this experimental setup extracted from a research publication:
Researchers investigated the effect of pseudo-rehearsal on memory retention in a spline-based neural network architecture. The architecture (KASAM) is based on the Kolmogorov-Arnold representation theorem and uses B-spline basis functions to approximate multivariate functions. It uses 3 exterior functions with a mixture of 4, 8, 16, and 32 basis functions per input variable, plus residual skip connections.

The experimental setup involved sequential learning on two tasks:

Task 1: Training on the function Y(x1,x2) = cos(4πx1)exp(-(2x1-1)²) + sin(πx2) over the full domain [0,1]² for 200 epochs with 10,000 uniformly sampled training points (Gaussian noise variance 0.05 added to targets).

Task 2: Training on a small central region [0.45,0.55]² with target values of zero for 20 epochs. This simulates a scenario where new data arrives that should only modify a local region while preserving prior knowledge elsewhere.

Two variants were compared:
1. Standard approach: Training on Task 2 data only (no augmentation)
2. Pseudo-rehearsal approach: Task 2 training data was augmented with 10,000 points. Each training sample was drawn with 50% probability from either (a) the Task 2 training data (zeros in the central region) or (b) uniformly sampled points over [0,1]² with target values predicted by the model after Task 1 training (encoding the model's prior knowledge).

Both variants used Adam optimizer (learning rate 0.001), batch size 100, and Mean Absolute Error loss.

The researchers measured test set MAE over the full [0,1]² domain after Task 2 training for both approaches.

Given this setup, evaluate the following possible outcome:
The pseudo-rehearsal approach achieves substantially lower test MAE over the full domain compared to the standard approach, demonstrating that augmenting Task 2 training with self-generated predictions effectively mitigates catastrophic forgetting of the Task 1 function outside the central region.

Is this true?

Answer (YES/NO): YES